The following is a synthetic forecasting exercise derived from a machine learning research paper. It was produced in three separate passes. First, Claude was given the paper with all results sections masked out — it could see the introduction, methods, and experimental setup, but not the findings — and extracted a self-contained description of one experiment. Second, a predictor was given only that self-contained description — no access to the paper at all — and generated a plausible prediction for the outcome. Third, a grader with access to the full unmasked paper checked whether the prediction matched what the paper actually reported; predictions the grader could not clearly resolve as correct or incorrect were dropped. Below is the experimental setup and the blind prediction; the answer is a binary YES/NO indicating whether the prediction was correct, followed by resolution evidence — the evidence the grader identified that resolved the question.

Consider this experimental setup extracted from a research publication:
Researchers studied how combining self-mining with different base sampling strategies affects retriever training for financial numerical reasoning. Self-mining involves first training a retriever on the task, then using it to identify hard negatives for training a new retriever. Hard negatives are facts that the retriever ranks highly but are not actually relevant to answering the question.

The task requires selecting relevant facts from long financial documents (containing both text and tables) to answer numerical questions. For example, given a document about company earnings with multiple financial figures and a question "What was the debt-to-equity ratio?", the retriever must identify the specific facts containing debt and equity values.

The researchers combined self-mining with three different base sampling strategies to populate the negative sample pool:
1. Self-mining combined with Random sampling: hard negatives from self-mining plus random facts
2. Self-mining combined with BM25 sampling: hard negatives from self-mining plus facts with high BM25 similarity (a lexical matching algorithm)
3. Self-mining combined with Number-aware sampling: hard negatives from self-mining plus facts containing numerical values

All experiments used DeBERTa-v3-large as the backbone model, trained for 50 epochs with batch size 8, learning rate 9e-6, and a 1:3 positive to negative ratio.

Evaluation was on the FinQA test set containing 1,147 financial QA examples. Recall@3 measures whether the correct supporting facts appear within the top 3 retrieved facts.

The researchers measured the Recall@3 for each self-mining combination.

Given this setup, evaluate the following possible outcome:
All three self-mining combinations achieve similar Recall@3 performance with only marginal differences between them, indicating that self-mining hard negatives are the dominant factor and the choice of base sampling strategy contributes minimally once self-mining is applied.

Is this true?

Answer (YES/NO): NO